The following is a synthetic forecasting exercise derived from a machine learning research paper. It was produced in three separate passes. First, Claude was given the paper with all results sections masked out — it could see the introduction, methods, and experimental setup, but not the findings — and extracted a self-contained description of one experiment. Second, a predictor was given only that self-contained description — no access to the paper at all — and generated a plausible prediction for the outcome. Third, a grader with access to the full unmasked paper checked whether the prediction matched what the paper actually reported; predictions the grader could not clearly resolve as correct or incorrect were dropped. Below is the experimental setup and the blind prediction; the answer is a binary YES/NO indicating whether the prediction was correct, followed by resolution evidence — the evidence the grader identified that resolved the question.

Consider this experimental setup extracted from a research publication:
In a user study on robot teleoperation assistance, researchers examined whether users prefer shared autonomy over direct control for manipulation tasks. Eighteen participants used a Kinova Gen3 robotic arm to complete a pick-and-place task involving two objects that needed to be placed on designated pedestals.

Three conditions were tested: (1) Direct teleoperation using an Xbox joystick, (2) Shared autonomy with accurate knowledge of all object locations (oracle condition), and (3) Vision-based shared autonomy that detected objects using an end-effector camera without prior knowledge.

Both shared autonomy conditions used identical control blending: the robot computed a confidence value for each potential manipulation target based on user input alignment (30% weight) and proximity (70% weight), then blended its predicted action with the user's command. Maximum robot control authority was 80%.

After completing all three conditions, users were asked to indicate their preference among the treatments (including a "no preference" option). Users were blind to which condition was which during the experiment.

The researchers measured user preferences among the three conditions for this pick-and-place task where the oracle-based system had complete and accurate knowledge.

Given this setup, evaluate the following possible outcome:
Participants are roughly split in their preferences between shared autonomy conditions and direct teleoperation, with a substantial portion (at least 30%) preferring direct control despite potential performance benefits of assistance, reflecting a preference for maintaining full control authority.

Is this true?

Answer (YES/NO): NO